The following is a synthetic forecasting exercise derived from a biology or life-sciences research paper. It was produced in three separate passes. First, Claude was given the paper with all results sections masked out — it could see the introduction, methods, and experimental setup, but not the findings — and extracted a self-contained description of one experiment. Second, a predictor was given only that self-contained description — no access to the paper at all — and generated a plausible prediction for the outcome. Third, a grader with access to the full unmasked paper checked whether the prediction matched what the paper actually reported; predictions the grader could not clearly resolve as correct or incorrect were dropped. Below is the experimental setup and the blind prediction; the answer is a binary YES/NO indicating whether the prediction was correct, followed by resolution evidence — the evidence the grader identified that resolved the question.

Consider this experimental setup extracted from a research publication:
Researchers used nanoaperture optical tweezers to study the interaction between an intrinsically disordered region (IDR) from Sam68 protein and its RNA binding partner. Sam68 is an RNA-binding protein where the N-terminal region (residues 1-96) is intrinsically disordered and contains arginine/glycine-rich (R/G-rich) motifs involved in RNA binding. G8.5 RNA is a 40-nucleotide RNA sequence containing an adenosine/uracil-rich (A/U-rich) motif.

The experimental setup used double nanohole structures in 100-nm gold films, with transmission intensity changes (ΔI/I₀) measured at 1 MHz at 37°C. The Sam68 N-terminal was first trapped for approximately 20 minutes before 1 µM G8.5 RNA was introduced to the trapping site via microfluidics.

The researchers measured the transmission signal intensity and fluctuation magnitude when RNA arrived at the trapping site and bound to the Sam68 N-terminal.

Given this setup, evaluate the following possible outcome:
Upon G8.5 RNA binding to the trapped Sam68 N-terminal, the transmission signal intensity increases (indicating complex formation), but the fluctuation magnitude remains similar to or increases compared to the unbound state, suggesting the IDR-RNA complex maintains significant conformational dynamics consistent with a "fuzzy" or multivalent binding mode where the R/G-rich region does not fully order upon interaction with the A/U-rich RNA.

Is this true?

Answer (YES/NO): NO